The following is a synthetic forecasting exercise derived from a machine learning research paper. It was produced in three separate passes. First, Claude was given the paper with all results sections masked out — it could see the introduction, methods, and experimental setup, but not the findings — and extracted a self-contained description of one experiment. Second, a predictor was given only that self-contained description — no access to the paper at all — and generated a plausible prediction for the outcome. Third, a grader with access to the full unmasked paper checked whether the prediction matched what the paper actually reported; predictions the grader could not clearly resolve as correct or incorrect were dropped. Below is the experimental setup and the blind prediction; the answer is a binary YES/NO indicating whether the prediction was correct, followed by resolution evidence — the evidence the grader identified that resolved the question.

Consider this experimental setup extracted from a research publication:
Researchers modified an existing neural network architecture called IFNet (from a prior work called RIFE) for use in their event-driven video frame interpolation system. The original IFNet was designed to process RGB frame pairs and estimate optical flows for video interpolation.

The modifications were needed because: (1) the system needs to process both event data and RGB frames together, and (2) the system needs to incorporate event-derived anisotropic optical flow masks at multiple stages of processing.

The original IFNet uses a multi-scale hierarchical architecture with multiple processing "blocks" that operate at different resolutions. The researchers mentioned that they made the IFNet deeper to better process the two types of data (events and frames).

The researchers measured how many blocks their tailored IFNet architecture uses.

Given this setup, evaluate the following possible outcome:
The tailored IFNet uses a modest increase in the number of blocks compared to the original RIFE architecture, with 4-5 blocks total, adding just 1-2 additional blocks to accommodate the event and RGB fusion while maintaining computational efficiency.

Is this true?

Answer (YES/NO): YES